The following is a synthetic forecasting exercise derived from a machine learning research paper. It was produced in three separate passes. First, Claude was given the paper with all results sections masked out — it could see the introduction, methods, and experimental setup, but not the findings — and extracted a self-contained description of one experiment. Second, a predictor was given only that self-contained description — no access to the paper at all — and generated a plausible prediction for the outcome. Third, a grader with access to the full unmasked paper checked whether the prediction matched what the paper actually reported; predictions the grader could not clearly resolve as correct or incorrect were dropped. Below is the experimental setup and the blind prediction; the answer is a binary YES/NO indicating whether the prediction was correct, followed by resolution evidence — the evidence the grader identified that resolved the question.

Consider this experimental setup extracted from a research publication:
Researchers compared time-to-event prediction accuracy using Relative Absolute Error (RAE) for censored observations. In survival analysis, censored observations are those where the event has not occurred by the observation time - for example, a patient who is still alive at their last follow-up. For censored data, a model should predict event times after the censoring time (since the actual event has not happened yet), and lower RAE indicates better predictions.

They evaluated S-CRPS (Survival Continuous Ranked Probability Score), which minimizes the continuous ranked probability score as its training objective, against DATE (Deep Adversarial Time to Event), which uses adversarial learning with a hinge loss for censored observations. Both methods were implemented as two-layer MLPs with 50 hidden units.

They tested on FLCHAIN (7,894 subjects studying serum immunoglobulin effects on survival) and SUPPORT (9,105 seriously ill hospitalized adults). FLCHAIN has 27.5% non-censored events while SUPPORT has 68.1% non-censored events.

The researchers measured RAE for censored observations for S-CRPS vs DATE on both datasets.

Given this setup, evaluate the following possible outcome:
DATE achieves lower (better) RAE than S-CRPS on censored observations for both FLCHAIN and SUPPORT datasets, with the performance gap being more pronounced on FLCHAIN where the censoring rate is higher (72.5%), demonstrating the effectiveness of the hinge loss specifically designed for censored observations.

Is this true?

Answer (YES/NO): NO